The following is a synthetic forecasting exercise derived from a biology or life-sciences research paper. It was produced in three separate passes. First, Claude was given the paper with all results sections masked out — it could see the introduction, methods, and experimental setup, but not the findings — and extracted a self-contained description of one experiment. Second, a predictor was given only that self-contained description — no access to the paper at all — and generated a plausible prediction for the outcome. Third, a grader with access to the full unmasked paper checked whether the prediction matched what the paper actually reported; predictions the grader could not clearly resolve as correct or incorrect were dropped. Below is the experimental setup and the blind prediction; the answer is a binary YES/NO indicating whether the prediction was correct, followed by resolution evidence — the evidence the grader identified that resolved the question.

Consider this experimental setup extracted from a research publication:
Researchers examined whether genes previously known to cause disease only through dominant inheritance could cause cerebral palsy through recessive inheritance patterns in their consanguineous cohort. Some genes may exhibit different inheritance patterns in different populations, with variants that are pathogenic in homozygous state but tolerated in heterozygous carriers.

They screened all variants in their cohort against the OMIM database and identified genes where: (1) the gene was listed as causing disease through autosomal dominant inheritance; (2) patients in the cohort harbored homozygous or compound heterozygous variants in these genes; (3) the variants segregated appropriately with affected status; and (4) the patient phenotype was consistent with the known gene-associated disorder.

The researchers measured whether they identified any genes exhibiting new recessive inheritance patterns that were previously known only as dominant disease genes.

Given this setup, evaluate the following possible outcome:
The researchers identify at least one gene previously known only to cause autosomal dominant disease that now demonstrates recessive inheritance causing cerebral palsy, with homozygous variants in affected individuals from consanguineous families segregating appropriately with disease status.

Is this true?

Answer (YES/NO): YES